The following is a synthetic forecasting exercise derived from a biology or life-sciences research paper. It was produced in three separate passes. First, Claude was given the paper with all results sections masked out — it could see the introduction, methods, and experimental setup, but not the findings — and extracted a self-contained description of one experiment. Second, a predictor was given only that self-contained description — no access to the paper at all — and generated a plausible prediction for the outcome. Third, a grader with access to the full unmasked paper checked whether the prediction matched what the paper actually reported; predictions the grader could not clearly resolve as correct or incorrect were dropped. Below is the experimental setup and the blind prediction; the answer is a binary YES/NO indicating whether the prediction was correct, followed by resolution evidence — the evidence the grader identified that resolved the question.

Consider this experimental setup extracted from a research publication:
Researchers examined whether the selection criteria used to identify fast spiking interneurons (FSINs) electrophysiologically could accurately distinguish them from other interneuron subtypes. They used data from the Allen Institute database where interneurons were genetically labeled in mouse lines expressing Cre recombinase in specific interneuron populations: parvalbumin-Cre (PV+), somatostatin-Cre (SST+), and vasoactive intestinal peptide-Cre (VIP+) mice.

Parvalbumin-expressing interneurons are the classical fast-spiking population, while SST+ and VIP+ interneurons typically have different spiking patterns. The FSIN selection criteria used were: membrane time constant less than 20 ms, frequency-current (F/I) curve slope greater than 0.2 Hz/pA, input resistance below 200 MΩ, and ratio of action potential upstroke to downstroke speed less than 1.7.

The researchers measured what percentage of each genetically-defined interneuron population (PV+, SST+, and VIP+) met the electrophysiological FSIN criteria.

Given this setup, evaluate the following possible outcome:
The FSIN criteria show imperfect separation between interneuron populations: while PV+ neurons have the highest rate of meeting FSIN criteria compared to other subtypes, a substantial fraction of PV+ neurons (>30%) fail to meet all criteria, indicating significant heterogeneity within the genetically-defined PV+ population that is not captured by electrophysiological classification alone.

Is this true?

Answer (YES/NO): NO